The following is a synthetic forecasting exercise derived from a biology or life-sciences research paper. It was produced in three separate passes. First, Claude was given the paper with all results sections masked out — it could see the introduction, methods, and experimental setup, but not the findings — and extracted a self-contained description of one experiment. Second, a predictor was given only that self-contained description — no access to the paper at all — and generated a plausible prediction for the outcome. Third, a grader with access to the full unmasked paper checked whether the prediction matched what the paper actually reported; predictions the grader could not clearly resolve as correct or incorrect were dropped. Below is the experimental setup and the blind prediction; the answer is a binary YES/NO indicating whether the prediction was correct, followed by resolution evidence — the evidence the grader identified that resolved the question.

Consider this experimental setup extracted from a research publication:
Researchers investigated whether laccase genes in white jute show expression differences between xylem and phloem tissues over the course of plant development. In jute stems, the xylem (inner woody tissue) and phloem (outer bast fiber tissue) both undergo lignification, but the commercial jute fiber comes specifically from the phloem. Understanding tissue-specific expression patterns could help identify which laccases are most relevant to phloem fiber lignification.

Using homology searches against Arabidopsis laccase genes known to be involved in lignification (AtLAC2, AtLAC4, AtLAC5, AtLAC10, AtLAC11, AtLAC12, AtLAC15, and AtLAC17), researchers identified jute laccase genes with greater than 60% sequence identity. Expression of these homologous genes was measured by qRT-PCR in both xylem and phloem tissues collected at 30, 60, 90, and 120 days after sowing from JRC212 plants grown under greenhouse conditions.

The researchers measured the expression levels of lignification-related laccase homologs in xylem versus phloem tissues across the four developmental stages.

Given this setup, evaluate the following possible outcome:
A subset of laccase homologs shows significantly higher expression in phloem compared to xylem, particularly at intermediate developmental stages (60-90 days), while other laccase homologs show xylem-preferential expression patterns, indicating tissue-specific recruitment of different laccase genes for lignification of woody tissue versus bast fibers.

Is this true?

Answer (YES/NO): NO